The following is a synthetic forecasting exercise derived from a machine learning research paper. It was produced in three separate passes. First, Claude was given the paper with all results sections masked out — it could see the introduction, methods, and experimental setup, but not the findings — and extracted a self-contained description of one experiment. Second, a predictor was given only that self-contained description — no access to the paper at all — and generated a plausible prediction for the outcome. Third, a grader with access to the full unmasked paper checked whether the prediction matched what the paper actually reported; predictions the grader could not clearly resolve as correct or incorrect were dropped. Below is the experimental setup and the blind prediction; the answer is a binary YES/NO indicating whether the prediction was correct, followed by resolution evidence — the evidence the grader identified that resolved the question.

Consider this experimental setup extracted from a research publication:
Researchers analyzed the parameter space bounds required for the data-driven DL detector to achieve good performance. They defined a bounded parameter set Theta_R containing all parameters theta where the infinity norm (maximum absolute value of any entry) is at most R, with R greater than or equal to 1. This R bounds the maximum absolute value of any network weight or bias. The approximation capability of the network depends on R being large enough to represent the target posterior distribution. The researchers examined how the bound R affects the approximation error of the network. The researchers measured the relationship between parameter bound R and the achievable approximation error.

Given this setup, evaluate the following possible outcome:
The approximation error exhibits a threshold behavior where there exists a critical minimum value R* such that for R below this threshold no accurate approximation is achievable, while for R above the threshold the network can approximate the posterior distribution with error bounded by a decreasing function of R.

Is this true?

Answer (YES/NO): NO